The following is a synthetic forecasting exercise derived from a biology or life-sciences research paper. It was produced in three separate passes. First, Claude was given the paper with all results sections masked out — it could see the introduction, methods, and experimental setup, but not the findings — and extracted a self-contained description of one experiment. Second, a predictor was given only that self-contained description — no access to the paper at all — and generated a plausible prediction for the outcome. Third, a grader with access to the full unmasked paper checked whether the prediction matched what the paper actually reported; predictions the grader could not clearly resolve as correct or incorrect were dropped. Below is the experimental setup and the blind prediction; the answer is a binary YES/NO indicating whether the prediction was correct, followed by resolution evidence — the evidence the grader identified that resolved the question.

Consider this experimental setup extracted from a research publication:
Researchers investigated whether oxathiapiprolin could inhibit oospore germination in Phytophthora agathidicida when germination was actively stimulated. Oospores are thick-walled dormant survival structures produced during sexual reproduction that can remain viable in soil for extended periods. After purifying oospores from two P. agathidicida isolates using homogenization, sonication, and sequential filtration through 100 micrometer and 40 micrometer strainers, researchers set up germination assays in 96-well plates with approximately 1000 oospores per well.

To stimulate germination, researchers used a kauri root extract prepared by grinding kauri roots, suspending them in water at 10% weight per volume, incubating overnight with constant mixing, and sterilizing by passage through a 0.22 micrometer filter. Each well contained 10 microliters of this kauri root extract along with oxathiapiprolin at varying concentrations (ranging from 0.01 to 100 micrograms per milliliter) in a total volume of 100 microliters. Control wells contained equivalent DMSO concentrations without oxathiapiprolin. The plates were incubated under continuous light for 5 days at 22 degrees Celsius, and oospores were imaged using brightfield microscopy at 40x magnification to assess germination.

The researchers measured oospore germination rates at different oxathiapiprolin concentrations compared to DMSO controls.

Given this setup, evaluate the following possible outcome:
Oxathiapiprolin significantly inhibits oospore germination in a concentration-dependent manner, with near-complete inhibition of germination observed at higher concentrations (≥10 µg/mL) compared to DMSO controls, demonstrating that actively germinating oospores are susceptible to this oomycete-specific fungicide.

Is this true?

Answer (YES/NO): NO